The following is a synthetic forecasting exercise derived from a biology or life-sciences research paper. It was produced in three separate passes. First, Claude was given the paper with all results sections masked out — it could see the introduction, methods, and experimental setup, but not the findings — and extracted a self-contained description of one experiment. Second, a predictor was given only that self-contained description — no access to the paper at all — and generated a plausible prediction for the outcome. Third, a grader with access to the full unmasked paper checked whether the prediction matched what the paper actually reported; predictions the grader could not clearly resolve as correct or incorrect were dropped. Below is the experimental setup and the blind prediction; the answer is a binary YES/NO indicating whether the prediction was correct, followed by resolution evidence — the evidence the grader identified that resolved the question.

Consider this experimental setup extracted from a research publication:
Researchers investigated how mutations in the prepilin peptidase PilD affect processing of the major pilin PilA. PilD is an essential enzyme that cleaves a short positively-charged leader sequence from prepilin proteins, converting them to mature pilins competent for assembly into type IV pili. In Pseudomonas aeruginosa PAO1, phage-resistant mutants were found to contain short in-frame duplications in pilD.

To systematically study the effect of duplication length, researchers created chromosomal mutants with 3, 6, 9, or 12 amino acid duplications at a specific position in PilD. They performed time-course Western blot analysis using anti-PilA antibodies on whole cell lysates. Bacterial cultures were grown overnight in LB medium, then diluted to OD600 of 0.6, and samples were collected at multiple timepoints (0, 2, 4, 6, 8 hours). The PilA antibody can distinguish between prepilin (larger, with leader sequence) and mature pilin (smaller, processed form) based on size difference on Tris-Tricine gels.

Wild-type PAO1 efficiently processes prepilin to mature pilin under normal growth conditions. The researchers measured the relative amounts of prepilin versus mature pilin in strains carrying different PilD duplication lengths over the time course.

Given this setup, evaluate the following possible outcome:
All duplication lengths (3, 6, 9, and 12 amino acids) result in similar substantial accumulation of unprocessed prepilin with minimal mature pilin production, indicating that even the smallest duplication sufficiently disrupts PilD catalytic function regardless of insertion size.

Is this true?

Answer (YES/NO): NO